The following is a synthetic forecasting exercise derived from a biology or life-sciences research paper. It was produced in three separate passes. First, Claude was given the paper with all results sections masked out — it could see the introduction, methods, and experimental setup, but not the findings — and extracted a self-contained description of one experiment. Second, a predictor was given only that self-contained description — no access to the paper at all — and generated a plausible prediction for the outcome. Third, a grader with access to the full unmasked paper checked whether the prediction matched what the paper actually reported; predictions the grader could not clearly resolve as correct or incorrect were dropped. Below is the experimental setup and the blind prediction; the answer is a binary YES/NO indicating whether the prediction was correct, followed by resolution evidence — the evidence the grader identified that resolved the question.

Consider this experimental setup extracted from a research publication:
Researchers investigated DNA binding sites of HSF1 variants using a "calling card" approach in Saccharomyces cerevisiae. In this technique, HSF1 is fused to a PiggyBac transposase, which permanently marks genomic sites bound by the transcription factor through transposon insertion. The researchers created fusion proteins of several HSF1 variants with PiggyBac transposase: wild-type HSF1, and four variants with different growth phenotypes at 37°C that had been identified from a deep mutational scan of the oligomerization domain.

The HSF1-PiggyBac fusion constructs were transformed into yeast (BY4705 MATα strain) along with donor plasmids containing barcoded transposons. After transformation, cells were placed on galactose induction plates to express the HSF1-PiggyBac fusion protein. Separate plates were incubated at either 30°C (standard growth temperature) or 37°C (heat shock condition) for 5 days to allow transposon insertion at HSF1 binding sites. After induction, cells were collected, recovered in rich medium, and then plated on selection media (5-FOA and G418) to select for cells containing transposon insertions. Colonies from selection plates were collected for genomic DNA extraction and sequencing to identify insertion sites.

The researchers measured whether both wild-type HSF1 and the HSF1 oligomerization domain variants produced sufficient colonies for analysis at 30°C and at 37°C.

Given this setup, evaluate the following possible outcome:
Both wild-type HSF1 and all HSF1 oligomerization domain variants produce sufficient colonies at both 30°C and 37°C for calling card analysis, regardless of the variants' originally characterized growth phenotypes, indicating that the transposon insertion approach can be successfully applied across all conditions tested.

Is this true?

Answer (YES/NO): NO